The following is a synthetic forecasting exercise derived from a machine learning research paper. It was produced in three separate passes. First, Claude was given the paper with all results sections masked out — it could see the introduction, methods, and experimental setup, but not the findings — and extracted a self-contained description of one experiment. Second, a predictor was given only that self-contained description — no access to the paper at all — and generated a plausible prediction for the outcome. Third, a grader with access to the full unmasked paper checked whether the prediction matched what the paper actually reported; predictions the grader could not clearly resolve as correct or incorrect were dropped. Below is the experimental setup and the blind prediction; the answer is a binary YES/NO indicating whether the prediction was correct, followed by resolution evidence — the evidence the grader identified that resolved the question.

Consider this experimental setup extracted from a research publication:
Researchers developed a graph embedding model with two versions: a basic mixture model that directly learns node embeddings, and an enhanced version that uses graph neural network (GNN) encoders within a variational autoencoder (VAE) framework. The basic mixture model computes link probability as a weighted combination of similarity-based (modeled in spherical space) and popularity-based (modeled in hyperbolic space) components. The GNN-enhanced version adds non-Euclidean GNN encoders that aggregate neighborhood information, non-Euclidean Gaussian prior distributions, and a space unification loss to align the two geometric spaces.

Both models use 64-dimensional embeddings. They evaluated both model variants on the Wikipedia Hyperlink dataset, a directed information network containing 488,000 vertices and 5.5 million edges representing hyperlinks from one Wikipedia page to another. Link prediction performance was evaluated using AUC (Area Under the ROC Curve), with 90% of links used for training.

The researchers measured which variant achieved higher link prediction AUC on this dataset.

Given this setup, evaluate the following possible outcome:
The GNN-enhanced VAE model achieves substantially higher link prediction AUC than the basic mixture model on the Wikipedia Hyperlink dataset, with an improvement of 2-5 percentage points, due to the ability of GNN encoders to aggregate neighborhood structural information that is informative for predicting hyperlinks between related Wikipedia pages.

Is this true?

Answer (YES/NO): NO